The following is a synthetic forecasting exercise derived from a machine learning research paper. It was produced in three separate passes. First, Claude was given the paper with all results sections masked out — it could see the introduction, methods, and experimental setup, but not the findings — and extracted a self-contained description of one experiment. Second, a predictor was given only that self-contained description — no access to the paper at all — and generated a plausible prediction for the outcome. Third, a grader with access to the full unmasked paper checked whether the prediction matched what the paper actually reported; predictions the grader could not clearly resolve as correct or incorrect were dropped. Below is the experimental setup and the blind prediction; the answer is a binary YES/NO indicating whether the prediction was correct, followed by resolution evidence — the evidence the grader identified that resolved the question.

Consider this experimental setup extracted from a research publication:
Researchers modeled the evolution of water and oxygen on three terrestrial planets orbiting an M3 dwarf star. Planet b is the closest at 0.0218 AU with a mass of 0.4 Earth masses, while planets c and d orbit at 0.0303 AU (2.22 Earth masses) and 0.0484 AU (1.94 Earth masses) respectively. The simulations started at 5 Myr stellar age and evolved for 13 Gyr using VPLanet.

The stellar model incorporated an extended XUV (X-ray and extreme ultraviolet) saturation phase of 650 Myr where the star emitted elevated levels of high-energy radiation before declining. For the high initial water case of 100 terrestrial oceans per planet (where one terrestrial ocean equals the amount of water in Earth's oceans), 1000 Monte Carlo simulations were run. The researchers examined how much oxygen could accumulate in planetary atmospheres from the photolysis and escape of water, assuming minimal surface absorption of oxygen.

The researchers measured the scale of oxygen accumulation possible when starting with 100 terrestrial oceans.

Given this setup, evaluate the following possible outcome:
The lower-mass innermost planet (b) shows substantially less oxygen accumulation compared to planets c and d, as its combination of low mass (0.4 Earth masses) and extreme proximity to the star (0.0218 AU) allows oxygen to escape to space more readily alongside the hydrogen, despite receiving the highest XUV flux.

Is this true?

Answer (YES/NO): NO